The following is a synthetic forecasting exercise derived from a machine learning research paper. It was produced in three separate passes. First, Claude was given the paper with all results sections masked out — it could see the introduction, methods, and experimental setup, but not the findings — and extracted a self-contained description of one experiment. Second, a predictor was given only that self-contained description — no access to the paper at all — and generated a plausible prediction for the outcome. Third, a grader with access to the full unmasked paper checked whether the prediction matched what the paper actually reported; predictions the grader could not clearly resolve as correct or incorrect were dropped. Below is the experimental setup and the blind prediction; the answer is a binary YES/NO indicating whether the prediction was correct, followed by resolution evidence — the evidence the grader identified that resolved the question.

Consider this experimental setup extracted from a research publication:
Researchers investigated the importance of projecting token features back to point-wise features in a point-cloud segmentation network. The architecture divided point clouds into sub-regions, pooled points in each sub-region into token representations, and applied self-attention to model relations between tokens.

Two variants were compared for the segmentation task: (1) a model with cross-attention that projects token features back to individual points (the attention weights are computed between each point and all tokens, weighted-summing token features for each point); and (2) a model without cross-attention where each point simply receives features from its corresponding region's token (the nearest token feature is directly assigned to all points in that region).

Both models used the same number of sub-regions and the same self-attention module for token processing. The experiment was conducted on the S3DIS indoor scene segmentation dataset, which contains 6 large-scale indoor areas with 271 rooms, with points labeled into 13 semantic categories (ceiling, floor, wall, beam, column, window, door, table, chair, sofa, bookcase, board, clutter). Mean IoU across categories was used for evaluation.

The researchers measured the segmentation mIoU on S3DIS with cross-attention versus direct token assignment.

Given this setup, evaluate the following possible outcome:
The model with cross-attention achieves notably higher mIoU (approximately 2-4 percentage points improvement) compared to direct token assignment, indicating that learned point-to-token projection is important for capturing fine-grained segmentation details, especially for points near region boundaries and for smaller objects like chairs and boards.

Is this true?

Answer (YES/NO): NO